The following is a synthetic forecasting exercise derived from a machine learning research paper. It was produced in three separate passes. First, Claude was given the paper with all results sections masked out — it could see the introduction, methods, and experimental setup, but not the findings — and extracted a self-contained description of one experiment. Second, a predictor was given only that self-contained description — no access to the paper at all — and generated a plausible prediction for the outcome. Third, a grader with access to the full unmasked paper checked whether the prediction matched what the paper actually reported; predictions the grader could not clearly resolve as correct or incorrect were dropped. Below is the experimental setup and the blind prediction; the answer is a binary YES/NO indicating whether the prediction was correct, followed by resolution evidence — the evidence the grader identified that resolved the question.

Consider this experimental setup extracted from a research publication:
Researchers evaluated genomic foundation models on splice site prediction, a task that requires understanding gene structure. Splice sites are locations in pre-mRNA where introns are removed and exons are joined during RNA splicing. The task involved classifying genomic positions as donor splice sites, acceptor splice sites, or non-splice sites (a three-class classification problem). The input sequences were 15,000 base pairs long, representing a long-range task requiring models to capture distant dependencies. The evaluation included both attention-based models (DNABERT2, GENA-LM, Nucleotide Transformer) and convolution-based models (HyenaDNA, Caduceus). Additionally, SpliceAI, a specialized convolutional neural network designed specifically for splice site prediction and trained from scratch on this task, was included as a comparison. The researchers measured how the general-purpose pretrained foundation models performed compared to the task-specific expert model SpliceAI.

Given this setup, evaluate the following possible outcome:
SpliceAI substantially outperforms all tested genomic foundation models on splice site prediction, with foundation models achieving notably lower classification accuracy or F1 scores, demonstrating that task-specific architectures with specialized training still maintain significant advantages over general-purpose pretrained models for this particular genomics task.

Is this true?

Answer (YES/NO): NO